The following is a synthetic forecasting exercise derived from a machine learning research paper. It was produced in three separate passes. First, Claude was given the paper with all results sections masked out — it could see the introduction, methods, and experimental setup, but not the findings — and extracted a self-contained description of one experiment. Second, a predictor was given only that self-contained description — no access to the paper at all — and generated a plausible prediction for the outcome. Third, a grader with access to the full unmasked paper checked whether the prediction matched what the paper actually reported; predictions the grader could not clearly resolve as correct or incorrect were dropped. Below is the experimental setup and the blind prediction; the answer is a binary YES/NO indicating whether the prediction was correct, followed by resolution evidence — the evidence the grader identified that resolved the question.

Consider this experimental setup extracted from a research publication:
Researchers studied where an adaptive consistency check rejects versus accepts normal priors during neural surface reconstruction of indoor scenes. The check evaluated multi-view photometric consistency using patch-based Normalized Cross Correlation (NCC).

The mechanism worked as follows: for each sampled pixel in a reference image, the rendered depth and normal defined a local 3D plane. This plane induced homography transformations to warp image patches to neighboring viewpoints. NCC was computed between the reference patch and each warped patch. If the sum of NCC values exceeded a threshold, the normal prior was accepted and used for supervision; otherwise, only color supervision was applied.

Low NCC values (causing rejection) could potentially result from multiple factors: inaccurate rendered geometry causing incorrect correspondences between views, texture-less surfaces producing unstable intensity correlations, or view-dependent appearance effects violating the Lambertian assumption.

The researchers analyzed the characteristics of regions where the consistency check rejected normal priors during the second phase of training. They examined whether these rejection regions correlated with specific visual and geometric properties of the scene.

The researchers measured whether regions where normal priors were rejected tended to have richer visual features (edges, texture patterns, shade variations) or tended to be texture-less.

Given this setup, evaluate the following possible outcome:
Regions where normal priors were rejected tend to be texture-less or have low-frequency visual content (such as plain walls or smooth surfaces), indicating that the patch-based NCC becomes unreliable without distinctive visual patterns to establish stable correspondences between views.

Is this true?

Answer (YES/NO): NO